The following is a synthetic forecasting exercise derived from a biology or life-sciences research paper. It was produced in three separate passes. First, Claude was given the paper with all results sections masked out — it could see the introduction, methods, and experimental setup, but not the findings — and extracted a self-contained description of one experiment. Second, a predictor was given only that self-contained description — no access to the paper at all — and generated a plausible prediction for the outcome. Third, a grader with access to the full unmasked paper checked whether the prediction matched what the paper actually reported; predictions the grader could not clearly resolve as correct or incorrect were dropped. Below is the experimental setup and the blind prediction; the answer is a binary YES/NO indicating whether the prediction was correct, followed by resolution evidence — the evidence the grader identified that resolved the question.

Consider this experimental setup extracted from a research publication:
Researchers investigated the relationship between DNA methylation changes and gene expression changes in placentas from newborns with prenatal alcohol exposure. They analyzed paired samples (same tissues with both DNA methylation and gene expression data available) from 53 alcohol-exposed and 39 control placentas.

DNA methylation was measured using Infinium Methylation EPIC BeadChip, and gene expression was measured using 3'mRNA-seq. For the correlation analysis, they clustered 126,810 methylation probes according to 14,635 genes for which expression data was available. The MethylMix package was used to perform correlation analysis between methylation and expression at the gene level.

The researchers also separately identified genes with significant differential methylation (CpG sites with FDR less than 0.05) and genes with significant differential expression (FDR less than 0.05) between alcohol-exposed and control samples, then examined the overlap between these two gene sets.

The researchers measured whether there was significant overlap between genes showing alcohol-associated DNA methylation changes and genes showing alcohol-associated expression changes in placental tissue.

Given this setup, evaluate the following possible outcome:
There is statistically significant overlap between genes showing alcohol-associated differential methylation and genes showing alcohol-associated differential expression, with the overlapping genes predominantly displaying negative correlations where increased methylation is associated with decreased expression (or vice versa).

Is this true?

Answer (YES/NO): NO